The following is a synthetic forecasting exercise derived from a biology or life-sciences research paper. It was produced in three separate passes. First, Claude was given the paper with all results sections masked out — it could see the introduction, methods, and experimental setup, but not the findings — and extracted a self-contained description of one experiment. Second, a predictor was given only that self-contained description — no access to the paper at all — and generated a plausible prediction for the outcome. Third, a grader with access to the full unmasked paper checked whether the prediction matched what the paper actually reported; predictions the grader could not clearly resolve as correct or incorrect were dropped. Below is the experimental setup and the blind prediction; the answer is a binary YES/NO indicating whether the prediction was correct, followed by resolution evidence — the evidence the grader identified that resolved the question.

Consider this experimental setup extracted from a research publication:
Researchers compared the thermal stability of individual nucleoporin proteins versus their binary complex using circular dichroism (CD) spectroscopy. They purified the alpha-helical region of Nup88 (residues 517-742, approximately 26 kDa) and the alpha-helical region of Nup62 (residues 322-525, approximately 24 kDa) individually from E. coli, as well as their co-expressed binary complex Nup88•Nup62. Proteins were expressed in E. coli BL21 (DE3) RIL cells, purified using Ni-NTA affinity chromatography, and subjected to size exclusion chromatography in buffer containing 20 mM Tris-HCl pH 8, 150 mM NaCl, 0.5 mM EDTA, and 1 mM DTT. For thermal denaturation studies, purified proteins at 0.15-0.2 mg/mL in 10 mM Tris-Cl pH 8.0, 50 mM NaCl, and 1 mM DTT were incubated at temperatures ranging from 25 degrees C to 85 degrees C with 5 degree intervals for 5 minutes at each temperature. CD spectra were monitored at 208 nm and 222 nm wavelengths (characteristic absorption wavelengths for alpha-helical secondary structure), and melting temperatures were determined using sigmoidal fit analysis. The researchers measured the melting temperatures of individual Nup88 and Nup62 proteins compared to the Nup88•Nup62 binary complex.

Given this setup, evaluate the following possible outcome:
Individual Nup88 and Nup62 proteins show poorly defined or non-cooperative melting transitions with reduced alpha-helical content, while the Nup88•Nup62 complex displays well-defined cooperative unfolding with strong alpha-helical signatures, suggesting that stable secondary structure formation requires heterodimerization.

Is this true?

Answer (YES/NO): NO